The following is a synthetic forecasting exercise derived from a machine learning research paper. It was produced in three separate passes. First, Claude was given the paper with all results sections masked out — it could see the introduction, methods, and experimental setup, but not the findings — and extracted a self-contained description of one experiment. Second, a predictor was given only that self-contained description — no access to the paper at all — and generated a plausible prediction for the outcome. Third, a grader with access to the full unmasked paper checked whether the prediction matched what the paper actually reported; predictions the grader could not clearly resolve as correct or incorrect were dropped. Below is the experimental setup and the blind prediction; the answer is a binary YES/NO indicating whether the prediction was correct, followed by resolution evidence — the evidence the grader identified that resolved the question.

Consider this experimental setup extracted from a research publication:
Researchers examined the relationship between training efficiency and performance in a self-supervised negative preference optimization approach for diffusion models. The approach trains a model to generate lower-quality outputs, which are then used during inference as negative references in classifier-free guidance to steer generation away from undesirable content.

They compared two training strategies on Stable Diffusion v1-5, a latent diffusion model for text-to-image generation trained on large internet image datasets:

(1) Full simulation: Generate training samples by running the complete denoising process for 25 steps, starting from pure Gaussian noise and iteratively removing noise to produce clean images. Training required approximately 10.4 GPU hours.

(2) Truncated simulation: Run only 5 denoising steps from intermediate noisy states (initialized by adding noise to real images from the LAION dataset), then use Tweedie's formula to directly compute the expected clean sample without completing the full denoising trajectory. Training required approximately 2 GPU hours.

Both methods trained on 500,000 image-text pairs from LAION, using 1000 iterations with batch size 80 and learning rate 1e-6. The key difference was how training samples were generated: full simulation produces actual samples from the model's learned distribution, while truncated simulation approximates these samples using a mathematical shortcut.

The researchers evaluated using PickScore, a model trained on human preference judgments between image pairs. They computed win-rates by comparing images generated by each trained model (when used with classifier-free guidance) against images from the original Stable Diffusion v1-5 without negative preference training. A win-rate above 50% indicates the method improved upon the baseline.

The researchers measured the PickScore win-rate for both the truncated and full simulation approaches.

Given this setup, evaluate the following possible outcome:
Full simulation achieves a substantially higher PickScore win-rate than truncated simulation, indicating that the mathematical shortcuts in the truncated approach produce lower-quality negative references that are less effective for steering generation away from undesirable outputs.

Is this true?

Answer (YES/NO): NO